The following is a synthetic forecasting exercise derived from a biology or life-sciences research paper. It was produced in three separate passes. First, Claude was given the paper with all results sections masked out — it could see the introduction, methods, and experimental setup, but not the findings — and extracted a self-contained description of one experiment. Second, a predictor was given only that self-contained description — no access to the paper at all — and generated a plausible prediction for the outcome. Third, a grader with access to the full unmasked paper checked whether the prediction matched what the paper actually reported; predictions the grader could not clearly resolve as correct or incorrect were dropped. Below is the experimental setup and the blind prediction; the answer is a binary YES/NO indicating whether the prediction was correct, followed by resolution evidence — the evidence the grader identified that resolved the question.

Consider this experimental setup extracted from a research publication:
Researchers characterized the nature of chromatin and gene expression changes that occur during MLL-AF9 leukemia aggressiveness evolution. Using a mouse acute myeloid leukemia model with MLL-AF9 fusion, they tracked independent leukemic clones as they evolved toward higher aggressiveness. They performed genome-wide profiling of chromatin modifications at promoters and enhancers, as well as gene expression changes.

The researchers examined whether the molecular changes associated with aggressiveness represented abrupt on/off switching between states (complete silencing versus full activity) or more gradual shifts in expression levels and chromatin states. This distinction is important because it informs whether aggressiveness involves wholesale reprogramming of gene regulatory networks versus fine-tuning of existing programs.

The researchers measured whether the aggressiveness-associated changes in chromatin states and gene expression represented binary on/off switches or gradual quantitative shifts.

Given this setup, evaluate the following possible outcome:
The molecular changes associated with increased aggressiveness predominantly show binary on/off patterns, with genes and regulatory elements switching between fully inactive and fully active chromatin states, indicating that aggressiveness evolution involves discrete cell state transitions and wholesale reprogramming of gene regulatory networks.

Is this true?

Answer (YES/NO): NO